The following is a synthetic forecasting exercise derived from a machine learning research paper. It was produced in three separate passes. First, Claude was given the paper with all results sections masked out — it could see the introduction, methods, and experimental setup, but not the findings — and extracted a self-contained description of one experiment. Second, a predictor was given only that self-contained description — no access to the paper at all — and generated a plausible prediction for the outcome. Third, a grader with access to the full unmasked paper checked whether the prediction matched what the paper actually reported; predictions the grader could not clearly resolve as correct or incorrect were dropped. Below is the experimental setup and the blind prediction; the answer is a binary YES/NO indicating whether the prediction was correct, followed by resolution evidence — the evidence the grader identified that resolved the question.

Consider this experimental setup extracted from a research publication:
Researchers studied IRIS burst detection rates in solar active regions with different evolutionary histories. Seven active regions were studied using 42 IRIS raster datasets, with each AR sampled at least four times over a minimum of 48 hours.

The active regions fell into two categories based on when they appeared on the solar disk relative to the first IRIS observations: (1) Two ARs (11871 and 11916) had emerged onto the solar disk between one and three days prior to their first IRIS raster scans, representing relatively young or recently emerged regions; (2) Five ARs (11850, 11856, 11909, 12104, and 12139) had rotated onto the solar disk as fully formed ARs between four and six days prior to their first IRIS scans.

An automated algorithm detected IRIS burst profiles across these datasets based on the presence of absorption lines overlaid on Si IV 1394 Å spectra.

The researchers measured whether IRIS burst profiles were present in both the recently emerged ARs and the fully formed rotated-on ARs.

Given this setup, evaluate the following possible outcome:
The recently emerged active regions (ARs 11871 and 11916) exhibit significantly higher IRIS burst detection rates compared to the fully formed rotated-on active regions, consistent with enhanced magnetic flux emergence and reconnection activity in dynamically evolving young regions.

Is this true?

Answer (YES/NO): NO